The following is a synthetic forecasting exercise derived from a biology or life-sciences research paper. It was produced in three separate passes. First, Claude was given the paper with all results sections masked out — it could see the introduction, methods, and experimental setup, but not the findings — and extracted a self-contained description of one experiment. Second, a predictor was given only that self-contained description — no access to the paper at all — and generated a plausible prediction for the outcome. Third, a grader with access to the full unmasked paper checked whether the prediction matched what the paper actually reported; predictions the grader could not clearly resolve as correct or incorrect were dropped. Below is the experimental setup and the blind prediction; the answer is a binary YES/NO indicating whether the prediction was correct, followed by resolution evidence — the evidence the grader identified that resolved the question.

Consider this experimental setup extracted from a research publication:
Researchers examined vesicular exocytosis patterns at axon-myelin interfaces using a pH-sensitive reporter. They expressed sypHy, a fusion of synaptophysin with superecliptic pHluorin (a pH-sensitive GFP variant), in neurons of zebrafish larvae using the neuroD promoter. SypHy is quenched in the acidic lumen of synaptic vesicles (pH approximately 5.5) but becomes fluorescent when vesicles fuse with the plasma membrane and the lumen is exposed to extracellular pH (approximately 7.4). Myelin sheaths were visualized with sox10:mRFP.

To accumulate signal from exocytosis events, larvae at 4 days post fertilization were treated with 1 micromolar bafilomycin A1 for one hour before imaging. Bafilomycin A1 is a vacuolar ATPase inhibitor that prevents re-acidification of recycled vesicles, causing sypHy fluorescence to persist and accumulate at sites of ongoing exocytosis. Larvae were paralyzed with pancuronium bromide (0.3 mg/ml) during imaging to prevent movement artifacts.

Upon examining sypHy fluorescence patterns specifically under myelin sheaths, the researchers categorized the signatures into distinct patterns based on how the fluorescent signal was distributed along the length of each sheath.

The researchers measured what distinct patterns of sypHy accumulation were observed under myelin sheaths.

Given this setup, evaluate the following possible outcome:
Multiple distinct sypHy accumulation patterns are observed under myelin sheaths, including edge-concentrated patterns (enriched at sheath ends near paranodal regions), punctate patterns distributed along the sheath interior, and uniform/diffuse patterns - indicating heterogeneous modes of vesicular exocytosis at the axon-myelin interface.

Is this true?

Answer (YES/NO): NO